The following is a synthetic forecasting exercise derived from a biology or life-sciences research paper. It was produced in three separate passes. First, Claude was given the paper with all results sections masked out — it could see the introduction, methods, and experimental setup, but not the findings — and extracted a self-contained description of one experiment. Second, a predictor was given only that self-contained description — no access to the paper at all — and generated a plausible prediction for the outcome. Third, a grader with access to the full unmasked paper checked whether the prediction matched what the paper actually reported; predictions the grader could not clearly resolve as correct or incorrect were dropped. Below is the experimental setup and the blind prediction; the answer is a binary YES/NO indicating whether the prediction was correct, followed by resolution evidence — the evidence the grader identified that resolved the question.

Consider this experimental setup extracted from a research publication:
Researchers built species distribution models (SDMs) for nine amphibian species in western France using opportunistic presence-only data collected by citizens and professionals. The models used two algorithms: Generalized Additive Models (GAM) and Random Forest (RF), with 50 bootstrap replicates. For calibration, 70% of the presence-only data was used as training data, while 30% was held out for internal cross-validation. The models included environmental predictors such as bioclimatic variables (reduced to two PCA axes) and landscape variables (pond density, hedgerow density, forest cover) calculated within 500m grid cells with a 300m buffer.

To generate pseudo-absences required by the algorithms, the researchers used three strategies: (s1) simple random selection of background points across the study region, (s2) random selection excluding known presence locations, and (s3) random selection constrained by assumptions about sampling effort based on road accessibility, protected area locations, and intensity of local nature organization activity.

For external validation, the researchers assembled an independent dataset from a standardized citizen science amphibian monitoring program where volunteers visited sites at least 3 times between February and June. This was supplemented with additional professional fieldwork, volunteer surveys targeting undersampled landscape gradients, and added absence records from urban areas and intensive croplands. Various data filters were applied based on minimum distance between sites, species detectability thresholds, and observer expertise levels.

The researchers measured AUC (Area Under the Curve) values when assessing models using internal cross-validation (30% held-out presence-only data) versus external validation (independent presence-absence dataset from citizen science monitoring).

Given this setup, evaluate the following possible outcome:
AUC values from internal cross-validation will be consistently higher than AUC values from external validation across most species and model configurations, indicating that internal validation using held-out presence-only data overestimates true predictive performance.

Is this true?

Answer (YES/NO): YES